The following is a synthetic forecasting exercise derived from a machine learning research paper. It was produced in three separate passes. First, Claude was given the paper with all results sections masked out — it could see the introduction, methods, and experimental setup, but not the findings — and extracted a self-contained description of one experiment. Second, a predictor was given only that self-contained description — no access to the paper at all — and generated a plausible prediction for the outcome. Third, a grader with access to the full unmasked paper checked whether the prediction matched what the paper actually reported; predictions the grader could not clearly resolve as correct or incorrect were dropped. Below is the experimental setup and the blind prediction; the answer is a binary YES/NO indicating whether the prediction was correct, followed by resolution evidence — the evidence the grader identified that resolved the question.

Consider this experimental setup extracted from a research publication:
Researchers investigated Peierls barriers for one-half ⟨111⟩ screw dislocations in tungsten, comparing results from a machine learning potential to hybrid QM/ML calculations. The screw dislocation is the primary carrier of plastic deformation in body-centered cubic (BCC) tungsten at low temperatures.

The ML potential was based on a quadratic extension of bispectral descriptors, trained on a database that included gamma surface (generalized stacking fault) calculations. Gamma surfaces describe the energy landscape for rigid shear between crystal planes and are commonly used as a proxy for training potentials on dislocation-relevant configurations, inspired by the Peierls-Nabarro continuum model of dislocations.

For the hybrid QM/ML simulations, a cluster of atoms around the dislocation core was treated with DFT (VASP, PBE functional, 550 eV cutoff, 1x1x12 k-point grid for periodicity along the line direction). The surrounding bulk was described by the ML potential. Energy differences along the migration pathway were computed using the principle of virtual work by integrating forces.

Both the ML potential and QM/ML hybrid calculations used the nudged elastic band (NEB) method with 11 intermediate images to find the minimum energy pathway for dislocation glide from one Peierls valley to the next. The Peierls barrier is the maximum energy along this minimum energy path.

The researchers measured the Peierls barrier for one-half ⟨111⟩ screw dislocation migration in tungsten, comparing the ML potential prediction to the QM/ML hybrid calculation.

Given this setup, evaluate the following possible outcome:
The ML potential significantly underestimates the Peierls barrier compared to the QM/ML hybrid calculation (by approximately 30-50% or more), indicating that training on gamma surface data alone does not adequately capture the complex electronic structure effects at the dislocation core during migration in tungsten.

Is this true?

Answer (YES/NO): NO